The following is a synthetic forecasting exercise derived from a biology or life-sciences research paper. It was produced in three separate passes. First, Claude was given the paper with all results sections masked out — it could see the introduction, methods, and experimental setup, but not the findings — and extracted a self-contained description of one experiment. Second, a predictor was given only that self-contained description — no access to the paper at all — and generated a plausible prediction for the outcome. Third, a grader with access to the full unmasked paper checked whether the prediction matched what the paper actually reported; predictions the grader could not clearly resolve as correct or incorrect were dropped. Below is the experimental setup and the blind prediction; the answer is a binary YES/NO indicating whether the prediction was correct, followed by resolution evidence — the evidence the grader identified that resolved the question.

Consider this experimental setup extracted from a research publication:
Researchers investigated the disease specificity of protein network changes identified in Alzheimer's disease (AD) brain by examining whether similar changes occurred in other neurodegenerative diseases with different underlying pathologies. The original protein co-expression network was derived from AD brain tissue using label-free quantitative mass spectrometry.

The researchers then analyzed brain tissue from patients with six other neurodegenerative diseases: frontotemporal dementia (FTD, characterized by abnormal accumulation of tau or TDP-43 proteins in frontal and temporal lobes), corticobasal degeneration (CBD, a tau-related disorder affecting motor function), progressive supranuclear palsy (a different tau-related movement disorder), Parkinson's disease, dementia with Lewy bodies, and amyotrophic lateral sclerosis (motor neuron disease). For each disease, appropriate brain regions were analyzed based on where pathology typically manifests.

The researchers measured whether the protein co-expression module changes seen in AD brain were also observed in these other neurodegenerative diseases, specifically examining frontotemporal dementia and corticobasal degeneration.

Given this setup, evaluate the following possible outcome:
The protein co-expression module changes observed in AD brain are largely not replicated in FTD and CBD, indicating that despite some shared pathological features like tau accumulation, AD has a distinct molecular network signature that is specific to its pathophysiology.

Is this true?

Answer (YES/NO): NO